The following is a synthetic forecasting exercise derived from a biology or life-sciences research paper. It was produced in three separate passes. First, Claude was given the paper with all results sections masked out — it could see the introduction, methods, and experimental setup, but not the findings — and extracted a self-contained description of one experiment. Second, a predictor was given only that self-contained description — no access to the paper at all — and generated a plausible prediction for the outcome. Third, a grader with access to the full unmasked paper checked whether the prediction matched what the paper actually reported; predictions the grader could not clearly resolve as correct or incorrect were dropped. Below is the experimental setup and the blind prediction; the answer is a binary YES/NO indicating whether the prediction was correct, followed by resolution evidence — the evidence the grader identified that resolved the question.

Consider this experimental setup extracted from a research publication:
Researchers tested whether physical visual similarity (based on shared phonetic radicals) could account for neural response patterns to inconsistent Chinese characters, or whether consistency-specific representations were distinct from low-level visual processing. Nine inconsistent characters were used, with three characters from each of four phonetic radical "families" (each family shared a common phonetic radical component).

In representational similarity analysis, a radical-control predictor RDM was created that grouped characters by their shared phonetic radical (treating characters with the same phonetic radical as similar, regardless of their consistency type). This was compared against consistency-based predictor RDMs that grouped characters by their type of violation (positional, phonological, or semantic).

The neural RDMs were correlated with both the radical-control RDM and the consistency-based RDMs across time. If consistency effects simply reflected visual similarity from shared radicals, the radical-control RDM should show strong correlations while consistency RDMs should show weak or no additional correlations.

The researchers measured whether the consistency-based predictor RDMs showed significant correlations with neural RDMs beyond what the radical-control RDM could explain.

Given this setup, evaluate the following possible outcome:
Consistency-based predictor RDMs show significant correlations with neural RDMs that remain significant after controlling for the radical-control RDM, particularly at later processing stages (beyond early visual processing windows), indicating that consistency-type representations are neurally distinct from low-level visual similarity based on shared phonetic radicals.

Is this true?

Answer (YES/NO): YES